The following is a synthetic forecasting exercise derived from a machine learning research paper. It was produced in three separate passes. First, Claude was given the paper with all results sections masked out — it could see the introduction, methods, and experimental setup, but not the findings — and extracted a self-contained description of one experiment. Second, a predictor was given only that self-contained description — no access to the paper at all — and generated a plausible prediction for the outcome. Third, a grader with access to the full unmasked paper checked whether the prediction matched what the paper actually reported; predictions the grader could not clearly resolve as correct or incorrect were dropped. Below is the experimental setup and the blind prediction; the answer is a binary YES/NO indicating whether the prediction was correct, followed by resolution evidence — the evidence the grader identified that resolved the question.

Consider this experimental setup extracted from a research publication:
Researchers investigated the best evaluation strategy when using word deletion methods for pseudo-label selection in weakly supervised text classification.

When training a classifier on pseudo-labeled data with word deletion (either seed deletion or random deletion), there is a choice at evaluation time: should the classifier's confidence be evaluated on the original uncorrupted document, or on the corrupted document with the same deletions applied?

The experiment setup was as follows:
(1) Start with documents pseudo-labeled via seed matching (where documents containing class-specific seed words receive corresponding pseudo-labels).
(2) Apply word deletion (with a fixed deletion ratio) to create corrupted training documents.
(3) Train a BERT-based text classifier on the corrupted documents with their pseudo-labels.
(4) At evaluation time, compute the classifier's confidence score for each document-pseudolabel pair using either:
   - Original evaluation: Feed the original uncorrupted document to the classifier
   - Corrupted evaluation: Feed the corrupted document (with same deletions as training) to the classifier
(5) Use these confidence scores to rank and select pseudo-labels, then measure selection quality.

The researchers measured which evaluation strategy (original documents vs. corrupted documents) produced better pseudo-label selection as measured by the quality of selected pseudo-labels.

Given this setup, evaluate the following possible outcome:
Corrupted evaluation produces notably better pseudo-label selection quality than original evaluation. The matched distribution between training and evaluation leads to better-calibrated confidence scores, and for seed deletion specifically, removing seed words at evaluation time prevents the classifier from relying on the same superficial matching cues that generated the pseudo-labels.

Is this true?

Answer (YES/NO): NO